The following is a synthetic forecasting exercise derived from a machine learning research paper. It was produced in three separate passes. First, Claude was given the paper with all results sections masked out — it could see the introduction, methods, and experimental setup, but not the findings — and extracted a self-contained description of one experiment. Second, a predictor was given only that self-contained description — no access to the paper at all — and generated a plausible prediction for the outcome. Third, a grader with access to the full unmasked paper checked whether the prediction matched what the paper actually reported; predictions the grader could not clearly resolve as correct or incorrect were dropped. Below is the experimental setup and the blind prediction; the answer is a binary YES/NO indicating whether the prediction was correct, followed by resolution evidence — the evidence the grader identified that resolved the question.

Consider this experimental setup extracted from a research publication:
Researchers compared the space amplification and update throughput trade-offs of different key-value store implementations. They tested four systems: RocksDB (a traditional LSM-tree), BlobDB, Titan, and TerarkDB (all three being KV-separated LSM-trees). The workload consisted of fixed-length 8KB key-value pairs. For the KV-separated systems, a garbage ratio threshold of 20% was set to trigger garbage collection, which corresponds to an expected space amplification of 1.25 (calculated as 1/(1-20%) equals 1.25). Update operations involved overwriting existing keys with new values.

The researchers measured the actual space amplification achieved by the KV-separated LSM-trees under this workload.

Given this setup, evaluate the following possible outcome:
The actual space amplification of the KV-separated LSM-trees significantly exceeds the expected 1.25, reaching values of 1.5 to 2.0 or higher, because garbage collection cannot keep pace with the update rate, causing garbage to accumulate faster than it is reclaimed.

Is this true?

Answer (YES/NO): YES